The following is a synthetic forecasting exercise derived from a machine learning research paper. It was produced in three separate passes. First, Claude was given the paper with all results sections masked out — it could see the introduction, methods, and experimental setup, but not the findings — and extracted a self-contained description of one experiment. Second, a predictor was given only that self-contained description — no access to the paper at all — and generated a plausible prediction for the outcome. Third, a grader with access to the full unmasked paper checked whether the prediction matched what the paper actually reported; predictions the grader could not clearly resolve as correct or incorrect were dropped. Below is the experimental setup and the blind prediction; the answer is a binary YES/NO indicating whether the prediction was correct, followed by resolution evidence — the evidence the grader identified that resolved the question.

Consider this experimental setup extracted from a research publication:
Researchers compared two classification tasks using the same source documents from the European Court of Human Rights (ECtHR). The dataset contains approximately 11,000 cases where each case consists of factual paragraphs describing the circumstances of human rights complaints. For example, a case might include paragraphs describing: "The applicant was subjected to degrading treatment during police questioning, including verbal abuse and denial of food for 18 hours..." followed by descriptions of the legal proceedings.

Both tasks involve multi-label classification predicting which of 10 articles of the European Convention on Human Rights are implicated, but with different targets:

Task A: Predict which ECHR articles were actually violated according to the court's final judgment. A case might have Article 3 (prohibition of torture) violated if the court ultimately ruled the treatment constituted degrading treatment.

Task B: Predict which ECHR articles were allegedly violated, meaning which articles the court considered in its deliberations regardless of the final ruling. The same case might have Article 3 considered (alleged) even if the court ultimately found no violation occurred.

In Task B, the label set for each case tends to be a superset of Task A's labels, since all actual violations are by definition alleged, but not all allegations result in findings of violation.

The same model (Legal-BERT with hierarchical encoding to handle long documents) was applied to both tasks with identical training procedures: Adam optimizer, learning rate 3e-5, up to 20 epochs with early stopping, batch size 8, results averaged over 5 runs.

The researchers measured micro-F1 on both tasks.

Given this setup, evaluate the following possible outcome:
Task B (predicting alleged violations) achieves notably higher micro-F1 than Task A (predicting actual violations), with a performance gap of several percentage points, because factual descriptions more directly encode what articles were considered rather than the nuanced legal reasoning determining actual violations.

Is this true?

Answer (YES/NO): YES